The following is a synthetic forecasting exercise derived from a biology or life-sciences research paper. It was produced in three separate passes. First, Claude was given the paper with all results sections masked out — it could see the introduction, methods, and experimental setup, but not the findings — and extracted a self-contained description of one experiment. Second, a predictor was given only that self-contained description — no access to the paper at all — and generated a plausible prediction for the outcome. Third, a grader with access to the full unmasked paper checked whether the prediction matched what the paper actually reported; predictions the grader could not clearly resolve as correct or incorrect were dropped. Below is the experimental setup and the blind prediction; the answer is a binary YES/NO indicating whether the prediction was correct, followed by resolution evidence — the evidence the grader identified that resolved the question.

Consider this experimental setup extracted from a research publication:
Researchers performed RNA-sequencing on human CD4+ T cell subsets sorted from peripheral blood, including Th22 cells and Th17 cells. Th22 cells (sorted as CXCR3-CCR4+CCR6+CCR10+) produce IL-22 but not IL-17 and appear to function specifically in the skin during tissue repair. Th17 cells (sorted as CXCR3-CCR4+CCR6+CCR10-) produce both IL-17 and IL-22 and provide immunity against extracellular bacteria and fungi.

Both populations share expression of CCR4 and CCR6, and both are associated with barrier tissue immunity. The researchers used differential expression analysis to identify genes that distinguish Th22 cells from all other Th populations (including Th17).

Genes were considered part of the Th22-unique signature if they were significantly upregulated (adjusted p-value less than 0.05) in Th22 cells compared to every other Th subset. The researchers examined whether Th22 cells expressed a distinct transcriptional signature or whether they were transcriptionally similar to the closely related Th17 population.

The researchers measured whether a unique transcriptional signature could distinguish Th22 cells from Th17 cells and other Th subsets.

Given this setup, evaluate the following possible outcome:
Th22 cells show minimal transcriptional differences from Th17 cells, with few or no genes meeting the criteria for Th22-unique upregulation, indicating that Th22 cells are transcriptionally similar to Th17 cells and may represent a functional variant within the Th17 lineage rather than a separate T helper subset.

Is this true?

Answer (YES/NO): NO